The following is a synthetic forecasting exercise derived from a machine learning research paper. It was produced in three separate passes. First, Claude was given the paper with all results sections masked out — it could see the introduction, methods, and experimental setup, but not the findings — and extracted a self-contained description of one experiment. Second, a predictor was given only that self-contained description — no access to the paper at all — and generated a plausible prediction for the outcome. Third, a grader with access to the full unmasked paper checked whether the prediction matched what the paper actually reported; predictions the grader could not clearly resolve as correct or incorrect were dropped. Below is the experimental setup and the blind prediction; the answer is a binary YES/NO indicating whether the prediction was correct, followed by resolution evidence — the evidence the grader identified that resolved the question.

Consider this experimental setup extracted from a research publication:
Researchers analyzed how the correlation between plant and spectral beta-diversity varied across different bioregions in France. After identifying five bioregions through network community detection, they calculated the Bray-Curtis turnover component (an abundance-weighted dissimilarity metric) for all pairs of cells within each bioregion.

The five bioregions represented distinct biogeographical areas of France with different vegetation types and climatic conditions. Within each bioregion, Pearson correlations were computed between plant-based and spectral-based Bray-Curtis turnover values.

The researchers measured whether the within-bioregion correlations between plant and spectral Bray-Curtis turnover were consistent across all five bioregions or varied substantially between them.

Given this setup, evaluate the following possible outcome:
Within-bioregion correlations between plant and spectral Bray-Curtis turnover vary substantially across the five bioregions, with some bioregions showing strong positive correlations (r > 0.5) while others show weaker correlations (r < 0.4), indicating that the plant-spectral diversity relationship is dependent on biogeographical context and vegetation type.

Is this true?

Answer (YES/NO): NO